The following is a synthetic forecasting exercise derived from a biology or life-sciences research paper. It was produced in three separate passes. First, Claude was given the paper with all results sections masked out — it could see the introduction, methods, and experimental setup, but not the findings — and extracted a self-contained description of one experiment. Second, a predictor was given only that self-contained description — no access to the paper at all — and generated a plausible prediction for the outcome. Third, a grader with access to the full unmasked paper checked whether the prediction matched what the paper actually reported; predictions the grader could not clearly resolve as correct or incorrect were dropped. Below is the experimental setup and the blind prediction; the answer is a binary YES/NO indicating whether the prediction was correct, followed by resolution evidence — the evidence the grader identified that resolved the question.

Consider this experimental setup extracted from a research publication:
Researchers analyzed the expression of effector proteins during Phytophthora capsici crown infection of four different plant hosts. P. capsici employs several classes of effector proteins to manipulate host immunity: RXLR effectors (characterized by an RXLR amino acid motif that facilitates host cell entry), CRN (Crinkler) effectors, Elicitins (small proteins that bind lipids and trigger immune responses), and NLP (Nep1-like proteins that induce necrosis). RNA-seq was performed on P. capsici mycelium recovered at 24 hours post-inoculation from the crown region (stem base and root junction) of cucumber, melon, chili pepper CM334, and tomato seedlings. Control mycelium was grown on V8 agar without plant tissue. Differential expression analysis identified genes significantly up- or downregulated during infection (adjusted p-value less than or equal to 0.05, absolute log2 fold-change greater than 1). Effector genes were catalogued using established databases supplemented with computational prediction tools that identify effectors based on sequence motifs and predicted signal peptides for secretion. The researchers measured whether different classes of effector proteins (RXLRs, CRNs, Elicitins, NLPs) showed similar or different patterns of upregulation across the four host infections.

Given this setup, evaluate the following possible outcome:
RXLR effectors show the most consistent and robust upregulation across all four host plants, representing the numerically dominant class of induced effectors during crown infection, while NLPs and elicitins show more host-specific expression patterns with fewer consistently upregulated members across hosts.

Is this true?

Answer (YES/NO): NO